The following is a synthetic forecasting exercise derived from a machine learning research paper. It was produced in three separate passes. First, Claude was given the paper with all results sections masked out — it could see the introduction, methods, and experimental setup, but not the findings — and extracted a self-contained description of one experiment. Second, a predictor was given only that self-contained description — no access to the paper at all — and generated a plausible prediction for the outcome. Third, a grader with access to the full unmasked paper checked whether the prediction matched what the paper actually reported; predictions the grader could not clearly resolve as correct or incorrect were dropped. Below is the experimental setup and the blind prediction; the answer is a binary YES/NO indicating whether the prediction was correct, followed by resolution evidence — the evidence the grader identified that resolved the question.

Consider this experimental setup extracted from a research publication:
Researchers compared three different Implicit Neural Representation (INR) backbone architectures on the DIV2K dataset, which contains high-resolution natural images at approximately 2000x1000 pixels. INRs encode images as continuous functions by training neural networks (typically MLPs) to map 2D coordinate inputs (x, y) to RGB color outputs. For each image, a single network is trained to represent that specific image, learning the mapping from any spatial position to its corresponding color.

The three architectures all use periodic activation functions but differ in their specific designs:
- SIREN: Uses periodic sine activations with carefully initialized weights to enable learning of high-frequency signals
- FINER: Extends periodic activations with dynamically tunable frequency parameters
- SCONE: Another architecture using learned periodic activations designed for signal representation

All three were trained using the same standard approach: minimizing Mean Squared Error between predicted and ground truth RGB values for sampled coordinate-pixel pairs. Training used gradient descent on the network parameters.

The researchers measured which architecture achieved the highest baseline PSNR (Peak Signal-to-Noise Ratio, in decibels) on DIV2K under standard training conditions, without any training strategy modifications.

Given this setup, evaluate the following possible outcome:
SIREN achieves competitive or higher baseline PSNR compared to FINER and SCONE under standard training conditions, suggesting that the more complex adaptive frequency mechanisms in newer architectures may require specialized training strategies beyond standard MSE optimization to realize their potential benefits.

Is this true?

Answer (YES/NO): NO